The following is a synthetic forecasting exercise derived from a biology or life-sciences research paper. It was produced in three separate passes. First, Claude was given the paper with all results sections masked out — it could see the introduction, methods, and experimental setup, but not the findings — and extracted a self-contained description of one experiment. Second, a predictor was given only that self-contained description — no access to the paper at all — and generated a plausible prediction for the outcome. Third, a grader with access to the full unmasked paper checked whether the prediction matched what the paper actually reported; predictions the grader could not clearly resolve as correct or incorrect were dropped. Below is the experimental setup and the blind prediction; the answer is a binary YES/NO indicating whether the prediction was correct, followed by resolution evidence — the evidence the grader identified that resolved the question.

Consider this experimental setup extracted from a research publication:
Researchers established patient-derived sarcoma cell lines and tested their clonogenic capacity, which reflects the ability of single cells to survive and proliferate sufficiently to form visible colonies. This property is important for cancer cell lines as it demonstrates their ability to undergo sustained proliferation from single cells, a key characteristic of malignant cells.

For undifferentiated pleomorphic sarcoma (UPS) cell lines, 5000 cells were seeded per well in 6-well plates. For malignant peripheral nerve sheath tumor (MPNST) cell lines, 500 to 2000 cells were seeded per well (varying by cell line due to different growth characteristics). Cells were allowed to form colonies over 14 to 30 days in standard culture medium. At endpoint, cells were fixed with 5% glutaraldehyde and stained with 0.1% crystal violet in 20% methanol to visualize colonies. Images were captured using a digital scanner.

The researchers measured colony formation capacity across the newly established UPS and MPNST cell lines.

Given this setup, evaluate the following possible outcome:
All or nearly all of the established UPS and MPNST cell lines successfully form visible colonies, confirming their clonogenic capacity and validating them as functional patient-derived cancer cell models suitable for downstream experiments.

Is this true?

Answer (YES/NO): YES